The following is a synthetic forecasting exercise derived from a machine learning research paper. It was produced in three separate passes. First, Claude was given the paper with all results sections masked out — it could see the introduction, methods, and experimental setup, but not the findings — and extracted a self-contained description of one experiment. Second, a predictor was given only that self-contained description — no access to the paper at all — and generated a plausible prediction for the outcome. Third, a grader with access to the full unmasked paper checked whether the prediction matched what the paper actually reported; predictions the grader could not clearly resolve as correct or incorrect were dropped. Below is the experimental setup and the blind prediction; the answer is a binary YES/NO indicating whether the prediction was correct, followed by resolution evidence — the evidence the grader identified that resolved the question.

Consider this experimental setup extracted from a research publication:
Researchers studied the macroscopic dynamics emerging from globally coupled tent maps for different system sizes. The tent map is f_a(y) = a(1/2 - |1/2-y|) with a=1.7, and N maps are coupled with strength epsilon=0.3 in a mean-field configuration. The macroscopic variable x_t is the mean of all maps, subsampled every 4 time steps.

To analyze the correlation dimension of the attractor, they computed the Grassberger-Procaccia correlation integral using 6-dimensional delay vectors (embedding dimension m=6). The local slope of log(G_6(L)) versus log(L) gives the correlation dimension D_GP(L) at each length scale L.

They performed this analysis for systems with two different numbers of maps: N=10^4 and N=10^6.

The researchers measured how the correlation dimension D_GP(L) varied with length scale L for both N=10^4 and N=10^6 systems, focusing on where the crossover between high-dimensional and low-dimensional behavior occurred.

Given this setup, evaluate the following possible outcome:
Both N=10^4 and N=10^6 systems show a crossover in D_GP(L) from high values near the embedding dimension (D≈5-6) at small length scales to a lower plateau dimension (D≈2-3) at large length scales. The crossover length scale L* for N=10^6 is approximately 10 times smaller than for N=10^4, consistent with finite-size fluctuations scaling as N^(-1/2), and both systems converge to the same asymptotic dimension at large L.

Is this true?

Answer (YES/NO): NO